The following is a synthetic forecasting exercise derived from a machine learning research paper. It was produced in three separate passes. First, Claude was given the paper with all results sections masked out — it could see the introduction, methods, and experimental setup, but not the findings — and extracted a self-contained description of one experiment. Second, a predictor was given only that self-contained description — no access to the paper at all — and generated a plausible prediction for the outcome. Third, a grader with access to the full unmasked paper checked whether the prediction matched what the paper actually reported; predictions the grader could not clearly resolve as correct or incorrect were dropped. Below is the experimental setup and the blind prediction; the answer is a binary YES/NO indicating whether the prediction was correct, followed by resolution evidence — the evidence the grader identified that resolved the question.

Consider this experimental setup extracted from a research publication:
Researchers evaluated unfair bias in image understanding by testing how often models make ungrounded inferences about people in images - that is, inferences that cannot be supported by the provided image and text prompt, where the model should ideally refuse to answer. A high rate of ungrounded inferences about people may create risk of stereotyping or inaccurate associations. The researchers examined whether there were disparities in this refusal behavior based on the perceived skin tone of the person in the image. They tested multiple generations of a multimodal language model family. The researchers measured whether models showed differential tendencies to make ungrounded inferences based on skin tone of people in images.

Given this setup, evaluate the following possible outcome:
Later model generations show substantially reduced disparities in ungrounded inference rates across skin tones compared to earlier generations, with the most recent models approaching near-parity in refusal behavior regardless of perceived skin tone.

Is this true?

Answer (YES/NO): NO